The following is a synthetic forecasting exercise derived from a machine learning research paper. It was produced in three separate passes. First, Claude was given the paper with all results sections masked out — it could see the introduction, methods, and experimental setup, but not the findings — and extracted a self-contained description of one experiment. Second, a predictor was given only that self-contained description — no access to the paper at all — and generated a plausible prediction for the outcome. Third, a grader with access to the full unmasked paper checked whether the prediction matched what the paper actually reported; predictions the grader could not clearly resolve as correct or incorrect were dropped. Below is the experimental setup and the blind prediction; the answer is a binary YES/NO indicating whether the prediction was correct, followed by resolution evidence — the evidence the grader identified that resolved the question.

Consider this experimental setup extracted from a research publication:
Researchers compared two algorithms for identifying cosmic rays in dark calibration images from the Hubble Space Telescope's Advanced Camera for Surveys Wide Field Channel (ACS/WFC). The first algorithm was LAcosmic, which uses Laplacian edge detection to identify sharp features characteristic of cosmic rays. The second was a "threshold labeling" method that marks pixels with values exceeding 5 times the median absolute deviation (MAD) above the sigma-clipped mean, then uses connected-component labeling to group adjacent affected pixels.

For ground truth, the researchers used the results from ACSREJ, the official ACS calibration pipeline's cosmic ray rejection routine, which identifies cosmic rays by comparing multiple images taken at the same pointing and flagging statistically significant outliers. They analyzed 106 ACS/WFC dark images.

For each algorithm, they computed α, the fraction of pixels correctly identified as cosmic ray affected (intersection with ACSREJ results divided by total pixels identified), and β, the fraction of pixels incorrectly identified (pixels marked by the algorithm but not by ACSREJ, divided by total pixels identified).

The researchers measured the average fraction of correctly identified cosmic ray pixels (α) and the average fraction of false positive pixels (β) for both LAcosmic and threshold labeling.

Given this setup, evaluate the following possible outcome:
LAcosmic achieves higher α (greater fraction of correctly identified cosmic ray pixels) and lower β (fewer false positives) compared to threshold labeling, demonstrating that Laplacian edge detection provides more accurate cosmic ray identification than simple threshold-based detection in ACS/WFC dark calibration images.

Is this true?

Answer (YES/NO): NO